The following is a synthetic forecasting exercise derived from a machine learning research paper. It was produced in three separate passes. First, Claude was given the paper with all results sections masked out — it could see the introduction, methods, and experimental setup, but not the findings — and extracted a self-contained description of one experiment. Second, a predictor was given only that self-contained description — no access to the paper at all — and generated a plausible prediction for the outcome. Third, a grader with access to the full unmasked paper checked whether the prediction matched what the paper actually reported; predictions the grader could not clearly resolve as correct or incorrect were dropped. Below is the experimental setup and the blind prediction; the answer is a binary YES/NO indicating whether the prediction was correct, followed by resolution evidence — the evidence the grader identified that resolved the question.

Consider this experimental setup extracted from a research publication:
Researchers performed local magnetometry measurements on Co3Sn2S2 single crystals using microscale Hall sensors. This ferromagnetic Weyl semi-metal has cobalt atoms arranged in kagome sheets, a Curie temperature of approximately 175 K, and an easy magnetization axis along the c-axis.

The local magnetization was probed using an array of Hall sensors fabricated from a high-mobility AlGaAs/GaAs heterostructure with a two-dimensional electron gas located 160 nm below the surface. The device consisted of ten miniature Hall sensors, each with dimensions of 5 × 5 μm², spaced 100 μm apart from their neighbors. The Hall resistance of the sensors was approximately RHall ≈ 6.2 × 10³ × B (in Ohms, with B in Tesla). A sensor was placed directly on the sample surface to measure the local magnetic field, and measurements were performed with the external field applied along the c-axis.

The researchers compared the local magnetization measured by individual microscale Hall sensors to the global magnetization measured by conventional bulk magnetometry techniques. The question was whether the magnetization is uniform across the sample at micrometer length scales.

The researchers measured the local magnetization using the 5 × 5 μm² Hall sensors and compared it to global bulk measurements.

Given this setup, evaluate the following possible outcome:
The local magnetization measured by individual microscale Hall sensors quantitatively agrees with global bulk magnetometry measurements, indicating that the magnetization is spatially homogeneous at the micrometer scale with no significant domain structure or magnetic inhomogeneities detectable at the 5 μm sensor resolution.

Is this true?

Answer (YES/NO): NO